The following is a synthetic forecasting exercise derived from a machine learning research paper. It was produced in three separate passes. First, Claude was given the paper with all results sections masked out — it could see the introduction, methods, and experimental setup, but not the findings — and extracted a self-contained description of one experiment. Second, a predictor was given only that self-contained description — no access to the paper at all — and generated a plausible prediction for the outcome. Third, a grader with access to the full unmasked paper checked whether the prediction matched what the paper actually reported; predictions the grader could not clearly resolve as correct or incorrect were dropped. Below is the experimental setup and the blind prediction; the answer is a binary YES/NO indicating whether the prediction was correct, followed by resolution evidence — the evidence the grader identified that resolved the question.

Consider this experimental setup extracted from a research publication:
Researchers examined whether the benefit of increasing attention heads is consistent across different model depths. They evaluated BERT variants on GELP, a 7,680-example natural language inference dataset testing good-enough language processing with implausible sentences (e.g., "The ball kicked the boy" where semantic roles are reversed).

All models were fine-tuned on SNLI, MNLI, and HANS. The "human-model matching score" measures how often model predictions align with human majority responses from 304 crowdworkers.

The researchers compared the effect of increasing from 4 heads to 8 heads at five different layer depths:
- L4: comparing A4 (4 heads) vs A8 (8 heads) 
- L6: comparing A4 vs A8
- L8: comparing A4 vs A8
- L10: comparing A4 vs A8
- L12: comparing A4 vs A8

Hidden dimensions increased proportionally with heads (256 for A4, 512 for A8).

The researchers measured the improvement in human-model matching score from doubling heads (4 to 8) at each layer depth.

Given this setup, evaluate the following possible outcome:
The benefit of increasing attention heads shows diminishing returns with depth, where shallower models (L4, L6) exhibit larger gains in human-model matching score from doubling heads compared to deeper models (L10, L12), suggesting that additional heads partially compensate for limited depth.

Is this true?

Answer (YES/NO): NO